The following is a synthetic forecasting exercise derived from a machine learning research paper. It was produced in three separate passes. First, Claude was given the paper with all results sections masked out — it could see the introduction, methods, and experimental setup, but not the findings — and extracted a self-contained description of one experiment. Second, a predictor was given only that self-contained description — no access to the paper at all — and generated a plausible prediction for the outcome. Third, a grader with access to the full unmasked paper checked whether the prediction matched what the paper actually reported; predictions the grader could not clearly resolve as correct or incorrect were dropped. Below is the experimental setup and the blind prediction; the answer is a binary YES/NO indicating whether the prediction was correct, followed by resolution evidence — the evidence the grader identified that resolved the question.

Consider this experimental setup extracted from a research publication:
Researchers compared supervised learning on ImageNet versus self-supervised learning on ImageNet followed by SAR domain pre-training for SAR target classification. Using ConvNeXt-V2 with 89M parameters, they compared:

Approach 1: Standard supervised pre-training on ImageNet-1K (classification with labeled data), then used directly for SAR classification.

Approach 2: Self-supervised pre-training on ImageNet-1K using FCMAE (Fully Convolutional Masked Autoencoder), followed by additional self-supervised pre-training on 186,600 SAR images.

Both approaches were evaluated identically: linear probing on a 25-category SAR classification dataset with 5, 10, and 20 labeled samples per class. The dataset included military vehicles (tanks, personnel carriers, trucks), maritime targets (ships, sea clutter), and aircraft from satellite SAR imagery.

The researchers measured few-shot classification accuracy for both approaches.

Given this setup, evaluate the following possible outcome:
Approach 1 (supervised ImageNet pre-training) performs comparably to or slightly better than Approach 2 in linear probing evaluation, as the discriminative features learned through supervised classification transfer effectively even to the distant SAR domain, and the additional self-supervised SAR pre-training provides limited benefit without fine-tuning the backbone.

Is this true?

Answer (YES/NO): YES